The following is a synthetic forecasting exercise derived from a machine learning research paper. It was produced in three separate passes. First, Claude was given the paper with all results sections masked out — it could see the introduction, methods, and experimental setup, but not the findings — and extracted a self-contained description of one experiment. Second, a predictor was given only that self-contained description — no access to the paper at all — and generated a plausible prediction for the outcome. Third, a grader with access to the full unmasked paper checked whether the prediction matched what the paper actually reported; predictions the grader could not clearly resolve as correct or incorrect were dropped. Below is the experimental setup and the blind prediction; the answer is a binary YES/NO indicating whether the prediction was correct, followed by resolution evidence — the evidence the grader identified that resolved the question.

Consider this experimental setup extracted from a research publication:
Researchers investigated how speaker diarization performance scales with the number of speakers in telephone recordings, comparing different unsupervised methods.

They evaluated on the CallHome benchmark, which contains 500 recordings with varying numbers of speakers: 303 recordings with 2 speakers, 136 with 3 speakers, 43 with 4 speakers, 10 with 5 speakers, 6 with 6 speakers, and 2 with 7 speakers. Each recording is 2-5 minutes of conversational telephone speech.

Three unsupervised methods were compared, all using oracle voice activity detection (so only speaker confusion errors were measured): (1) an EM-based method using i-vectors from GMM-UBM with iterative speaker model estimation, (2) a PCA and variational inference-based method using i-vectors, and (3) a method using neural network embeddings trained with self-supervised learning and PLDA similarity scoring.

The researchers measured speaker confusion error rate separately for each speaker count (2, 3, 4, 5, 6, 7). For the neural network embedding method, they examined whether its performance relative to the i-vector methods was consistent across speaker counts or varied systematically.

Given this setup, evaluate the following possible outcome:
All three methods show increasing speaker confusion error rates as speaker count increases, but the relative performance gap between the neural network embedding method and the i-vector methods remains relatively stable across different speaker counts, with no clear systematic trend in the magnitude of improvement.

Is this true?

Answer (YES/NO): NO